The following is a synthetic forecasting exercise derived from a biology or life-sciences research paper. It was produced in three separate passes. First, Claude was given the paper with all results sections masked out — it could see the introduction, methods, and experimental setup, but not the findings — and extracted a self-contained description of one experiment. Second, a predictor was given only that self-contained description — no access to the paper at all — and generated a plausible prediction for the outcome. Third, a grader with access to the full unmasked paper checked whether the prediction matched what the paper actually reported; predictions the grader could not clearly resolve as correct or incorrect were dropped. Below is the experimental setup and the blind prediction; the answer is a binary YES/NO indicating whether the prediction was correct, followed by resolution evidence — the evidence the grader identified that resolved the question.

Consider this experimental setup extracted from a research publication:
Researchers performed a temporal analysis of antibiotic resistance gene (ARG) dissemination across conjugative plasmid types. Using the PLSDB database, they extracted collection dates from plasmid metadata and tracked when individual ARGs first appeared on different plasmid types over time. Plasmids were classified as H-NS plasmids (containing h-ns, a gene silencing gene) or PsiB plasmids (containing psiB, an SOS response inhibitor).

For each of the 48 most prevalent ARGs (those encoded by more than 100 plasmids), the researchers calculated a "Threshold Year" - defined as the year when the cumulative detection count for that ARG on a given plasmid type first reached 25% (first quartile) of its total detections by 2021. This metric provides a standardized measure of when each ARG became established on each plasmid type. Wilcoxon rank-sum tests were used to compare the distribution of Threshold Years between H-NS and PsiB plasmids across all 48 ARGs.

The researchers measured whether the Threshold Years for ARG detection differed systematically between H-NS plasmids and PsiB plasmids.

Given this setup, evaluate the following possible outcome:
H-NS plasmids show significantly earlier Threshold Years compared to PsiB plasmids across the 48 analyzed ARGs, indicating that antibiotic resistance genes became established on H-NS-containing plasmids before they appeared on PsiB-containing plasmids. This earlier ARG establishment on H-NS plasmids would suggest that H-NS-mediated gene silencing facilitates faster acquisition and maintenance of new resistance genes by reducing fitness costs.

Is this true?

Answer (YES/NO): YES